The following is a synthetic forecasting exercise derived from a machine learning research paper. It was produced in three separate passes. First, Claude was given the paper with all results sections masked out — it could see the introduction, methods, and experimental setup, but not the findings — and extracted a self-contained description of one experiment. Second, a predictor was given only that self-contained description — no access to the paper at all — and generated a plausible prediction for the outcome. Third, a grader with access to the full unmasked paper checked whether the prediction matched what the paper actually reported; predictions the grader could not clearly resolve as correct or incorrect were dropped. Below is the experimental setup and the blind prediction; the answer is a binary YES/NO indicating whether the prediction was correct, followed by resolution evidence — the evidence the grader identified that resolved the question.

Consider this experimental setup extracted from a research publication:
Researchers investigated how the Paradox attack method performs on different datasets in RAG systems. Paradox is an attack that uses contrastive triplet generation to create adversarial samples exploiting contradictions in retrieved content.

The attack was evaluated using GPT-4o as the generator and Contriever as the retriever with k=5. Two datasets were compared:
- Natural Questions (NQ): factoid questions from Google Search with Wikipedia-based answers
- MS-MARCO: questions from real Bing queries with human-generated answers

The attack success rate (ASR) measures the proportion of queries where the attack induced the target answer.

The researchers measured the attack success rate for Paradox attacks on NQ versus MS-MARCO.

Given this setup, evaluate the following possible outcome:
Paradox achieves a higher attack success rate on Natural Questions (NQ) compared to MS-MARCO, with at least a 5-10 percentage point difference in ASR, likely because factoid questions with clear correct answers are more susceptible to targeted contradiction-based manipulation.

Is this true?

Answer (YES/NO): YES